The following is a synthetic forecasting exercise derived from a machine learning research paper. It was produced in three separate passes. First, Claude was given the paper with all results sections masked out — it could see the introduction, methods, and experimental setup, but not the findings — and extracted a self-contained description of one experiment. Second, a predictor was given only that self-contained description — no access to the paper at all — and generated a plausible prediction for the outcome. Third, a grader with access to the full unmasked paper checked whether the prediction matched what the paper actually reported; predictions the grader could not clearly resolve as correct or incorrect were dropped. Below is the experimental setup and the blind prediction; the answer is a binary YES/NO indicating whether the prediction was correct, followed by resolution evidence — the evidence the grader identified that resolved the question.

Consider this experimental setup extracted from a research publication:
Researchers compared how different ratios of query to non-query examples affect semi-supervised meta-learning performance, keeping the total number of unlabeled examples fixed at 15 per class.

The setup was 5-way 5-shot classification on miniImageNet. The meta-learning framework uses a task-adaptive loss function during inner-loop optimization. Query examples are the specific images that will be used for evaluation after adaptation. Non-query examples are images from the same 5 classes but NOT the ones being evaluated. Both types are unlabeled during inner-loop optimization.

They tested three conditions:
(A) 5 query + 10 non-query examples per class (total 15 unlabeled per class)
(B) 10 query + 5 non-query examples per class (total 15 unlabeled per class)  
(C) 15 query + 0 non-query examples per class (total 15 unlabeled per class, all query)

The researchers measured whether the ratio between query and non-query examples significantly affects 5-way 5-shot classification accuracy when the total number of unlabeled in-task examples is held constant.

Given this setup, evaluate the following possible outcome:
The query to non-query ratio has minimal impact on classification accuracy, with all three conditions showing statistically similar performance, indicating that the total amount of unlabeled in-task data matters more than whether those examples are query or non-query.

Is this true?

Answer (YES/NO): NO